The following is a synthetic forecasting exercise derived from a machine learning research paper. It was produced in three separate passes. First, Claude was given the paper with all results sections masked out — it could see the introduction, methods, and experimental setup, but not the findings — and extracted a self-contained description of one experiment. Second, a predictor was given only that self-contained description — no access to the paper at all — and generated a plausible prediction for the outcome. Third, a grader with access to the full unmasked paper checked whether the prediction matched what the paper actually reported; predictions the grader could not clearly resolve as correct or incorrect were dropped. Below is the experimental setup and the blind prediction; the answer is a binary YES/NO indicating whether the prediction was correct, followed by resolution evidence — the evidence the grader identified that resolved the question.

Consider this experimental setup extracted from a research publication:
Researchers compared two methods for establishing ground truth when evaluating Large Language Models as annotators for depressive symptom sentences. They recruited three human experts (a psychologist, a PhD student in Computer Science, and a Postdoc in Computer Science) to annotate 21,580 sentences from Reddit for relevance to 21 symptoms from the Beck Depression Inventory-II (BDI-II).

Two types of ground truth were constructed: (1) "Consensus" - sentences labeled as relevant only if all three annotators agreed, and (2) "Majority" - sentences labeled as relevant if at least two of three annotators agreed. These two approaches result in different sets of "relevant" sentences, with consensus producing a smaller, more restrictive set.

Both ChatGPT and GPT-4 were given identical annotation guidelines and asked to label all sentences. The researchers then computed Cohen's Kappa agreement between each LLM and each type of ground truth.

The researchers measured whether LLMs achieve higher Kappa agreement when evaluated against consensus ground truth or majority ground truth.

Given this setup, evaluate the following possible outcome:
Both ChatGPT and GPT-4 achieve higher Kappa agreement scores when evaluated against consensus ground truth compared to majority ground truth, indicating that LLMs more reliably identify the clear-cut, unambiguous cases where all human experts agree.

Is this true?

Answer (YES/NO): NO